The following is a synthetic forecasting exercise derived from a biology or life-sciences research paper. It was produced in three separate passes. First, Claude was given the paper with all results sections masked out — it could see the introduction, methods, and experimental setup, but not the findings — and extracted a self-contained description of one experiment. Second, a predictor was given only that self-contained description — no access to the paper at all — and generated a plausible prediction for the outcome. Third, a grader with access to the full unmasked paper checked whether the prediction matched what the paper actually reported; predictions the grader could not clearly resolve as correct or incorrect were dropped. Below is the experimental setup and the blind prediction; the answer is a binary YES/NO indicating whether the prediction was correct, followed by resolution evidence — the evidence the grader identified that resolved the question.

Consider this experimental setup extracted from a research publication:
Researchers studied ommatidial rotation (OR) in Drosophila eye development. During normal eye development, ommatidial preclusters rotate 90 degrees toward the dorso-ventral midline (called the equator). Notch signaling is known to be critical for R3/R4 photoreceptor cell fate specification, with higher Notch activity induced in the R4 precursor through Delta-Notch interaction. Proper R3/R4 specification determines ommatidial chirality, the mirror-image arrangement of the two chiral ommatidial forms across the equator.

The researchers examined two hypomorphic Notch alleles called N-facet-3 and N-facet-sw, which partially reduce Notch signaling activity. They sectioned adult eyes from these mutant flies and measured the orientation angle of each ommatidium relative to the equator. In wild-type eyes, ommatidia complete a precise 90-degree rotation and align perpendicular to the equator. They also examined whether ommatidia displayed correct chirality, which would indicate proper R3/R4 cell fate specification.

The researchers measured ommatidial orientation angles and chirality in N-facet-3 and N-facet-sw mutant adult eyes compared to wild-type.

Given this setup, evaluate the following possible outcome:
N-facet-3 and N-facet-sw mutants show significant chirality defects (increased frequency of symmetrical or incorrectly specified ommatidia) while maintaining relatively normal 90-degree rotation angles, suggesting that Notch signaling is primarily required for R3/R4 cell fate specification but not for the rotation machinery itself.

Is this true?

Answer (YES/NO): NO